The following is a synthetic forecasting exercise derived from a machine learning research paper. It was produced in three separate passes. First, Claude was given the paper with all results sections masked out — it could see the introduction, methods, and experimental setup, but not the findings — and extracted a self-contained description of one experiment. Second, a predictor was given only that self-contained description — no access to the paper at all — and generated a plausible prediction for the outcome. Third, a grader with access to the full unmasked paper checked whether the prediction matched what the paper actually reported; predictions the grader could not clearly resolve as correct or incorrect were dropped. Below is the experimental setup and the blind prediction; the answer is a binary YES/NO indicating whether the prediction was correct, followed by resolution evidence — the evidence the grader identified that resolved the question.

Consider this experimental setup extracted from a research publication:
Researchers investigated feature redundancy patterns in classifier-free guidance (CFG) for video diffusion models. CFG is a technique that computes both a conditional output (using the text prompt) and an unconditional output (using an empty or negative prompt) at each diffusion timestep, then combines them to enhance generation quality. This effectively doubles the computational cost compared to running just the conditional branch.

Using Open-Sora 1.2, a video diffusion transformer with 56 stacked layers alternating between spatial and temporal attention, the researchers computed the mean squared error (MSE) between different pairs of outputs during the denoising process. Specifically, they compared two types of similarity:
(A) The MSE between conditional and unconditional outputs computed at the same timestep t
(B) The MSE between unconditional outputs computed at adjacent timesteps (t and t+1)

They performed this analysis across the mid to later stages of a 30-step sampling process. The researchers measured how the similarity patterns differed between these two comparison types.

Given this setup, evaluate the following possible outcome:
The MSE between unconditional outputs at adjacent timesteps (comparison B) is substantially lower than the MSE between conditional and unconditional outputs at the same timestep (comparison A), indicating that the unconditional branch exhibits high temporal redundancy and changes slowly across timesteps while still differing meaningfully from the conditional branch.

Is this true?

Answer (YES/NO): NO